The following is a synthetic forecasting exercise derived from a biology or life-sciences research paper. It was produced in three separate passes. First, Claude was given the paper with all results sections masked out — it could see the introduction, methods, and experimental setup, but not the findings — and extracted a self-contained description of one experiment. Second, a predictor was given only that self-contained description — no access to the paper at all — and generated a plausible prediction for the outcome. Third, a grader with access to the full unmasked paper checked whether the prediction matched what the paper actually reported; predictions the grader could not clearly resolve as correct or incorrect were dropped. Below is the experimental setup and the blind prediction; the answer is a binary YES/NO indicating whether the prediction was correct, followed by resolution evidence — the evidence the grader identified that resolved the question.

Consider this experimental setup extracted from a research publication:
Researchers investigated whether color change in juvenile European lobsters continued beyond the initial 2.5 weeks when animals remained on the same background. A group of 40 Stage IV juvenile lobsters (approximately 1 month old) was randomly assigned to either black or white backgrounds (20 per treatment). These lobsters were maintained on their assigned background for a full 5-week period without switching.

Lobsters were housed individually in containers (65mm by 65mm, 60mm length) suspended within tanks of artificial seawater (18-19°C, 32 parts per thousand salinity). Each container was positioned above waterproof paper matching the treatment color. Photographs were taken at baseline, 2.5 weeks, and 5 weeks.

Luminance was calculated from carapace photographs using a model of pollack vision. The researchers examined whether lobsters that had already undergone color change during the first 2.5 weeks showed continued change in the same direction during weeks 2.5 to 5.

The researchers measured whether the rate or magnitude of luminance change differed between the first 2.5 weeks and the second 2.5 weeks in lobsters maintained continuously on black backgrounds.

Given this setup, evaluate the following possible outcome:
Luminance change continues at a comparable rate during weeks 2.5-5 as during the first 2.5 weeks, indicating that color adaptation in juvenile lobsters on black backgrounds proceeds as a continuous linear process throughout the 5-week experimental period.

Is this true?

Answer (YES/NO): NO